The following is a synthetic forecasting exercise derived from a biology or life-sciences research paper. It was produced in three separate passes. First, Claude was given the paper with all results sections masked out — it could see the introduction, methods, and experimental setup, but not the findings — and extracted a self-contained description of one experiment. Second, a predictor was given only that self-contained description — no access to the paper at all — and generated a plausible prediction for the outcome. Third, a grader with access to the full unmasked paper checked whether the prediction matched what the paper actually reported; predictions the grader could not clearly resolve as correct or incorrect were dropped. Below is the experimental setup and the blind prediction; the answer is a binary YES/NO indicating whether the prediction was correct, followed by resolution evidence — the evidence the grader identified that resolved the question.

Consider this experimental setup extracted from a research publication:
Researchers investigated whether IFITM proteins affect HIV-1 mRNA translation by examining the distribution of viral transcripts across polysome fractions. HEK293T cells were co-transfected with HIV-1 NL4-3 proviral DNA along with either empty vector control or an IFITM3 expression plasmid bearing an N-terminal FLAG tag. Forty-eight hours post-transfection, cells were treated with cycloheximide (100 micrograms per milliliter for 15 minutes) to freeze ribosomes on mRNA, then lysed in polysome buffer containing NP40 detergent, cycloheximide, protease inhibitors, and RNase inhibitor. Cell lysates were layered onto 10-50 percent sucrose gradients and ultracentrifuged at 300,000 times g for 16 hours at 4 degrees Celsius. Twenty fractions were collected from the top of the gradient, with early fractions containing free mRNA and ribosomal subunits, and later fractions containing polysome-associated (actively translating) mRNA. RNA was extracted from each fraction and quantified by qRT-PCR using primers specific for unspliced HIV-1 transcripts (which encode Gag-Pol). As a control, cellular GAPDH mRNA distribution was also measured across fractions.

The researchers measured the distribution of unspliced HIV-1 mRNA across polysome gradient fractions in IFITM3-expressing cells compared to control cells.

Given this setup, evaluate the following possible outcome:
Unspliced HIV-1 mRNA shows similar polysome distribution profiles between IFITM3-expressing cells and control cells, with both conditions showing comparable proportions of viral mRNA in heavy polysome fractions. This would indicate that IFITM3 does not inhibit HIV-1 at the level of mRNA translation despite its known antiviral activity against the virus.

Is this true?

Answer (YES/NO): YES